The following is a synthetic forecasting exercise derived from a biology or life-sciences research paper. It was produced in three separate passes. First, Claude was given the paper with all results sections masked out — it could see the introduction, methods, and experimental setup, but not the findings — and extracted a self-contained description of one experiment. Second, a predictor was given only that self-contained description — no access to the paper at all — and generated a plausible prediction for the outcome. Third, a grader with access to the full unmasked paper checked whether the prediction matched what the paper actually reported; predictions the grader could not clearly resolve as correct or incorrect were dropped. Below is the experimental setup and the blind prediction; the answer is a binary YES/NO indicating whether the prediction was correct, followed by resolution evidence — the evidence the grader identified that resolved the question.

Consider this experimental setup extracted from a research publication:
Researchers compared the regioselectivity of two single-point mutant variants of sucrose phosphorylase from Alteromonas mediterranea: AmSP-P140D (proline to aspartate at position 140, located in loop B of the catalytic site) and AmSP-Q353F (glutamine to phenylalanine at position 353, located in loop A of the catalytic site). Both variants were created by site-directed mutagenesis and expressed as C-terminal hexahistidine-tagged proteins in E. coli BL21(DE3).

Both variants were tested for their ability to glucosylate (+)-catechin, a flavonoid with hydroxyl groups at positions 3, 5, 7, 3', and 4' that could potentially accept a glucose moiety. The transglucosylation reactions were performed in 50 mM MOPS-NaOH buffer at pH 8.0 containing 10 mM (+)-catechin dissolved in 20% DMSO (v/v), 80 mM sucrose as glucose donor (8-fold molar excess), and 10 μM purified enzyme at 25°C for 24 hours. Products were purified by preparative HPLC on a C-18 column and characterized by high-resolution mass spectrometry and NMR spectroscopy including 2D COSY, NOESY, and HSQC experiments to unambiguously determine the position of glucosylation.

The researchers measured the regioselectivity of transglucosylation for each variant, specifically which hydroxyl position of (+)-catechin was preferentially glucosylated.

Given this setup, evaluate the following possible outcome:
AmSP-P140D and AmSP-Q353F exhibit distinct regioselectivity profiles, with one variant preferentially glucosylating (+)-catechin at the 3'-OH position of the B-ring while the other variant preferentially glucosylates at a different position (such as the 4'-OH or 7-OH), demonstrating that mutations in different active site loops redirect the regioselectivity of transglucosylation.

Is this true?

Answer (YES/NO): YES